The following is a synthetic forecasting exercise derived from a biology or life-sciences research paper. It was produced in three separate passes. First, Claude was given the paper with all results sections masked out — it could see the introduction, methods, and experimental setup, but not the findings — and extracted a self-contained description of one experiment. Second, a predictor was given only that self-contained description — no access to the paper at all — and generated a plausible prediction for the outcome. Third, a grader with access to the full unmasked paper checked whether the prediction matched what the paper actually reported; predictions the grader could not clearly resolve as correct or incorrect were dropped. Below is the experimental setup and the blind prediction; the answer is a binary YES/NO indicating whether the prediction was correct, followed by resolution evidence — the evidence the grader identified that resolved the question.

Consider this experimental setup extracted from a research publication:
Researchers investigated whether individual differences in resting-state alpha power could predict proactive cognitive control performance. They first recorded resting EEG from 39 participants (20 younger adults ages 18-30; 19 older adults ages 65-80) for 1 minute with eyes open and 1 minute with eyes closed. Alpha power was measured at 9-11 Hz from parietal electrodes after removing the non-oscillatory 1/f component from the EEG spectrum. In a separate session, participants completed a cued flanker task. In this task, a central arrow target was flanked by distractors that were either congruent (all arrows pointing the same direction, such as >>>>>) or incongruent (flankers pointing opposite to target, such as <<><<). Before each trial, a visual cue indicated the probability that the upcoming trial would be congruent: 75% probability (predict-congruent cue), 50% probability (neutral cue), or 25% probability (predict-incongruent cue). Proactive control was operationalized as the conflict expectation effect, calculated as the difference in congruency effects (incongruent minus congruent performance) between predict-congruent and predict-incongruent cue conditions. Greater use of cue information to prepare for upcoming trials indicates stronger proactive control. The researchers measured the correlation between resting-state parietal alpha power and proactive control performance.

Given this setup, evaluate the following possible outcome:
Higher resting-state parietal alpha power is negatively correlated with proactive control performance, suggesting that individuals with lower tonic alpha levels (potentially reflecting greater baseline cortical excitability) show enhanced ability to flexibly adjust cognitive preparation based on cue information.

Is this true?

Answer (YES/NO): NO